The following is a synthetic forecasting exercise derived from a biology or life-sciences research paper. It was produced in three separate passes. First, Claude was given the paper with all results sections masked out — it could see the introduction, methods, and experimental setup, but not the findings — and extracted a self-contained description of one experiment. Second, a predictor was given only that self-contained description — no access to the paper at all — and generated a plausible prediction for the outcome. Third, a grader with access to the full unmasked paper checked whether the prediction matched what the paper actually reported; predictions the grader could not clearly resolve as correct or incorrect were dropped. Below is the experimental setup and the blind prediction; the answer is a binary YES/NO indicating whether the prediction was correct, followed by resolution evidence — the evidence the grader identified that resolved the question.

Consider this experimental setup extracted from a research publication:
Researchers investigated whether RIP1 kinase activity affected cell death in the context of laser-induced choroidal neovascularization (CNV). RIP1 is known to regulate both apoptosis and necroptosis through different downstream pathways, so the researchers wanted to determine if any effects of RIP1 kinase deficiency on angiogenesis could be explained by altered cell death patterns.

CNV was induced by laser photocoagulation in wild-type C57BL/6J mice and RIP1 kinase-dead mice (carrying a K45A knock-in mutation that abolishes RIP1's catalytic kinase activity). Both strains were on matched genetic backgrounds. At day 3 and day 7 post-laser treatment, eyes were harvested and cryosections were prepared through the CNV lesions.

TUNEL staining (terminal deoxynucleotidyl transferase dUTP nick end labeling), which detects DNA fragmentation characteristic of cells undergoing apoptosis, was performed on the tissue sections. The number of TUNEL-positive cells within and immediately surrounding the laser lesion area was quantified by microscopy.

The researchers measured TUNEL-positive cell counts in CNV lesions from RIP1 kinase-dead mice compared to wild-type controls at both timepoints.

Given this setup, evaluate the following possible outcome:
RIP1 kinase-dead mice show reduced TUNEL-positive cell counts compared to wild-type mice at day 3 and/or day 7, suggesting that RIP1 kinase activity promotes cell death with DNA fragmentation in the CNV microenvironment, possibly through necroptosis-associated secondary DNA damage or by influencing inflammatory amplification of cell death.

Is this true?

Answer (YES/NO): NO